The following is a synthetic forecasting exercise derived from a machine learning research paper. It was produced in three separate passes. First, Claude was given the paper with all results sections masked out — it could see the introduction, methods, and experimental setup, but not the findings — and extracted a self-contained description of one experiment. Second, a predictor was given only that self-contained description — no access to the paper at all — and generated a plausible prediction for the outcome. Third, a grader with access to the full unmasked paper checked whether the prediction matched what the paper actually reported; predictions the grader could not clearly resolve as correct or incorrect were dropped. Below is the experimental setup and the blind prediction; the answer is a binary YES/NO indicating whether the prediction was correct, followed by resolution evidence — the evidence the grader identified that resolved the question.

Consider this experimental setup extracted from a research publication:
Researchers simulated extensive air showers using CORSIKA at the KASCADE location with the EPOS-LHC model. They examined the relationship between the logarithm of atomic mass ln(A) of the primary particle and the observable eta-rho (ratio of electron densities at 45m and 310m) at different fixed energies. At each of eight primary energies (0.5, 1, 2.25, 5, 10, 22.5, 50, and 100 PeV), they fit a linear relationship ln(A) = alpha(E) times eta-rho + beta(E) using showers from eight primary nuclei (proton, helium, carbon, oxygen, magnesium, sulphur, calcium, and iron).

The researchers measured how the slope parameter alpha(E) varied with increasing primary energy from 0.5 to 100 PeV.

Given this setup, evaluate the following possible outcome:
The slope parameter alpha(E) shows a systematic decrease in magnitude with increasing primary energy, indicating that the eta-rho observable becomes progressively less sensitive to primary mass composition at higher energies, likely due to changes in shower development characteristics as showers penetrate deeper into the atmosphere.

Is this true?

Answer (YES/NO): NO